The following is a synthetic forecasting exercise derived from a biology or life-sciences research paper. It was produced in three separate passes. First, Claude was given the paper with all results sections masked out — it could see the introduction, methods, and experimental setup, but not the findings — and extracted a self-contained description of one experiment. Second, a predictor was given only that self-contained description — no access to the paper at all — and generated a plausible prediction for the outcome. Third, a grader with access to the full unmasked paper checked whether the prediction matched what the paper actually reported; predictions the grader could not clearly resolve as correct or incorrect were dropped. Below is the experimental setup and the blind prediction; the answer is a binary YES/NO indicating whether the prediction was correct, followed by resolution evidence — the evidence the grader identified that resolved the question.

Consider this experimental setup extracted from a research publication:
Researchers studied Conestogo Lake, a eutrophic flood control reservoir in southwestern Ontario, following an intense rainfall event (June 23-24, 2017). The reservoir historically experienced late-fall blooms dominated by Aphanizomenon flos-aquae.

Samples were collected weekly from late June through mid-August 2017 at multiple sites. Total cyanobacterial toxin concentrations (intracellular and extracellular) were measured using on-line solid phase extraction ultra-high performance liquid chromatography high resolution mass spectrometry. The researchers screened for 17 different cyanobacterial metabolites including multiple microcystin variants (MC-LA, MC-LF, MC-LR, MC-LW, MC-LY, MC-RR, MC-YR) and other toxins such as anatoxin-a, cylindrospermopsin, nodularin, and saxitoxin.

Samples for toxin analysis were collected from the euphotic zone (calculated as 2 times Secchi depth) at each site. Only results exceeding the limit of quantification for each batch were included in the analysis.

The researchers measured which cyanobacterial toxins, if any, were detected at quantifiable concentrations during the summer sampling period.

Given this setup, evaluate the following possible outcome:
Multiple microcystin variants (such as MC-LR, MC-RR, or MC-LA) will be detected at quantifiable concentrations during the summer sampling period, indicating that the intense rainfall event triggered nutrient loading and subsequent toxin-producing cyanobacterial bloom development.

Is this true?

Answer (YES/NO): YES